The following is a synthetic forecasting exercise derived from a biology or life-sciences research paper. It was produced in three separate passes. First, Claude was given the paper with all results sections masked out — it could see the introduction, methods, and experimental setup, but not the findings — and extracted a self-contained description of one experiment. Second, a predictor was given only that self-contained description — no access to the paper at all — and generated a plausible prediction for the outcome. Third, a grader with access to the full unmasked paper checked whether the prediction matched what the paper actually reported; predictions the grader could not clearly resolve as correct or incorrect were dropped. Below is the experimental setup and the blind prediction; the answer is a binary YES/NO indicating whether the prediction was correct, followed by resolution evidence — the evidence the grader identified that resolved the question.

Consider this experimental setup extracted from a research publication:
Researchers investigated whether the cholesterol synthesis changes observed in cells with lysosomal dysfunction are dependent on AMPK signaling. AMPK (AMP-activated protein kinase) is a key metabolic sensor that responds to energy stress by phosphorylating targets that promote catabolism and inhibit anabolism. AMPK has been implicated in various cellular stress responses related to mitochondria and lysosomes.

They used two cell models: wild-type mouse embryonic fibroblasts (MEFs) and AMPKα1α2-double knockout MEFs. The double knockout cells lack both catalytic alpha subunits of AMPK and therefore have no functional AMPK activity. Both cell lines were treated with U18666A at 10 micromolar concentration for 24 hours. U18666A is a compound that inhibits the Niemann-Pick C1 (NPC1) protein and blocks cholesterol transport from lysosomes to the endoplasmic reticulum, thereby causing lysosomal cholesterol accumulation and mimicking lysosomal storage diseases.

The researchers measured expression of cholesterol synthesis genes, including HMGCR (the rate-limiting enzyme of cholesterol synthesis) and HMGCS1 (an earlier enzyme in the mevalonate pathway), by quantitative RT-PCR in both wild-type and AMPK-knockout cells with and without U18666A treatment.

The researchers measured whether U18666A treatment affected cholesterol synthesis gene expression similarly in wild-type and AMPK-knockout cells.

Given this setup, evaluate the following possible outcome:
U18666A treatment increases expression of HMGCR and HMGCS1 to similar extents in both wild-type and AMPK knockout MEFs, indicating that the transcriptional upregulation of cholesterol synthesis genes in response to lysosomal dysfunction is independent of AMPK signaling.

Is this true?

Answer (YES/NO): YES